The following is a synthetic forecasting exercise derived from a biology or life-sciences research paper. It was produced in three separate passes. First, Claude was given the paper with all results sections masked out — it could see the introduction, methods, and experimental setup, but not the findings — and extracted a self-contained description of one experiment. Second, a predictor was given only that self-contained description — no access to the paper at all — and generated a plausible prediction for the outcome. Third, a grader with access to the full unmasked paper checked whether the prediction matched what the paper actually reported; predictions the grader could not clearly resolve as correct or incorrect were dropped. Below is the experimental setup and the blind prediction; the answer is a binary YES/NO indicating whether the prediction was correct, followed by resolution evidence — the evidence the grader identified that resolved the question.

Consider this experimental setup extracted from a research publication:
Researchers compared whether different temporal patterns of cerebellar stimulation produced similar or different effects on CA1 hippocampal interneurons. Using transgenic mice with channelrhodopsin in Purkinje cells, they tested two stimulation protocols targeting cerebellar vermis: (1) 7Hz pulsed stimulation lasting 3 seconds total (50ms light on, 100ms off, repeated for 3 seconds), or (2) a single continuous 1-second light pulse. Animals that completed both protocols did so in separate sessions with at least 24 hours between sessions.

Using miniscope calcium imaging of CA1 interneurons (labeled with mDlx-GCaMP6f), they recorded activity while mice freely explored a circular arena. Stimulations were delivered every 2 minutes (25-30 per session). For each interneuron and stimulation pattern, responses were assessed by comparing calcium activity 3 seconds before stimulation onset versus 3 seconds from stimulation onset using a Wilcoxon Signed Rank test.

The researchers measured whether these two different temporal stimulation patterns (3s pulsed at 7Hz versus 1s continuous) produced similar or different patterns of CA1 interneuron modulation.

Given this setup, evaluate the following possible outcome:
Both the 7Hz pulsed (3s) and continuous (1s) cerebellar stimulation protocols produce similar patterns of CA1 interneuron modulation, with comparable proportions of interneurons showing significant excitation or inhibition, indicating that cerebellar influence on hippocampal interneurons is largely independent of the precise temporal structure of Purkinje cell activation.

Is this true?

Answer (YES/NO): NO